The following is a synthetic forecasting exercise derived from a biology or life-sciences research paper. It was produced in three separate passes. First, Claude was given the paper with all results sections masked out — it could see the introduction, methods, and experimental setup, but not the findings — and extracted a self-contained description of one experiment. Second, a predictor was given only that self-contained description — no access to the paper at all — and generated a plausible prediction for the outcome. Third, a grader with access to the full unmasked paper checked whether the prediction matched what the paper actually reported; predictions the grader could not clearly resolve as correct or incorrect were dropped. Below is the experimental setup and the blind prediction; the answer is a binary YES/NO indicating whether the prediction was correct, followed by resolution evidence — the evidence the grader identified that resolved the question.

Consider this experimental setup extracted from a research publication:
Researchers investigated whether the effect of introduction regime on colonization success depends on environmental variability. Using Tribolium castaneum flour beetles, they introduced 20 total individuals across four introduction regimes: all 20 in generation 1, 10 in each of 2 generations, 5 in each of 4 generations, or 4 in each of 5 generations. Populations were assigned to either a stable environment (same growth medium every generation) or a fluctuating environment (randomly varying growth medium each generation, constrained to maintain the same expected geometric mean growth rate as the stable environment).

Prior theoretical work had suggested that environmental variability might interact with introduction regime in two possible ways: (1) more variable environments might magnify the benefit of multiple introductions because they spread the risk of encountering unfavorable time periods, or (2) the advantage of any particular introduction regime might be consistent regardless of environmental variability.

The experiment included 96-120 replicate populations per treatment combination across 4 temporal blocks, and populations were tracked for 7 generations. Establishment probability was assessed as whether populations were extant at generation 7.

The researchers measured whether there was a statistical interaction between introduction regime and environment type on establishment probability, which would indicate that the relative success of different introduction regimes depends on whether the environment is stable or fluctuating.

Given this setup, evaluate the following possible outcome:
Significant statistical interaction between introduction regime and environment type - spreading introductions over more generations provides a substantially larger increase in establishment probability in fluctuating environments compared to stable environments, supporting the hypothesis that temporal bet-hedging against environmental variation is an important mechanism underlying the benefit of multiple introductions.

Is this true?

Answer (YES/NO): NO